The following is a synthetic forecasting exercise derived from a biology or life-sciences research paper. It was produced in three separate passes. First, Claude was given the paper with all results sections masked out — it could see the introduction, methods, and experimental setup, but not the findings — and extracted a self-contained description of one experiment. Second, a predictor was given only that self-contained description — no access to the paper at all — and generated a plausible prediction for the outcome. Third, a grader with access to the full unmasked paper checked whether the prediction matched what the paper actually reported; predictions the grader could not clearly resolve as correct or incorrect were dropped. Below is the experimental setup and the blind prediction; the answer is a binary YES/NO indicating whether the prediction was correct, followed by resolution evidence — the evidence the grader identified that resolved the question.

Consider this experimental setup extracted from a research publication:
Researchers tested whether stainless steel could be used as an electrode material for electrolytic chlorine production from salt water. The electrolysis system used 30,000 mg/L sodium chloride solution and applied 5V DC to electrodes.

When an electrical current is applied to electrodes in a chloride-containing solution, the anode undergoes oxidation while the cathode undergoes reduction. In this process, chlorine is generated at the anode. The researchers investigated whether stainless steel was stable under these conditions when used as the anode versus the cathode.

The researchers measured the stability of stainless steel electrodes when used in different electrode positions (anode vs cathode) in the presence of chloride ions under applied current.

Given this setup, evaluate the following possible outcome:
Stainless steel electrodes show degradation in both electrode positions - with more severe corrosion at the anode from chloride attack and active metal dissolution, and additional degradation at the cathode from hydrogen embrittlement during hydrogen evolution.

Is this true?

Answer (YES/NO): NO